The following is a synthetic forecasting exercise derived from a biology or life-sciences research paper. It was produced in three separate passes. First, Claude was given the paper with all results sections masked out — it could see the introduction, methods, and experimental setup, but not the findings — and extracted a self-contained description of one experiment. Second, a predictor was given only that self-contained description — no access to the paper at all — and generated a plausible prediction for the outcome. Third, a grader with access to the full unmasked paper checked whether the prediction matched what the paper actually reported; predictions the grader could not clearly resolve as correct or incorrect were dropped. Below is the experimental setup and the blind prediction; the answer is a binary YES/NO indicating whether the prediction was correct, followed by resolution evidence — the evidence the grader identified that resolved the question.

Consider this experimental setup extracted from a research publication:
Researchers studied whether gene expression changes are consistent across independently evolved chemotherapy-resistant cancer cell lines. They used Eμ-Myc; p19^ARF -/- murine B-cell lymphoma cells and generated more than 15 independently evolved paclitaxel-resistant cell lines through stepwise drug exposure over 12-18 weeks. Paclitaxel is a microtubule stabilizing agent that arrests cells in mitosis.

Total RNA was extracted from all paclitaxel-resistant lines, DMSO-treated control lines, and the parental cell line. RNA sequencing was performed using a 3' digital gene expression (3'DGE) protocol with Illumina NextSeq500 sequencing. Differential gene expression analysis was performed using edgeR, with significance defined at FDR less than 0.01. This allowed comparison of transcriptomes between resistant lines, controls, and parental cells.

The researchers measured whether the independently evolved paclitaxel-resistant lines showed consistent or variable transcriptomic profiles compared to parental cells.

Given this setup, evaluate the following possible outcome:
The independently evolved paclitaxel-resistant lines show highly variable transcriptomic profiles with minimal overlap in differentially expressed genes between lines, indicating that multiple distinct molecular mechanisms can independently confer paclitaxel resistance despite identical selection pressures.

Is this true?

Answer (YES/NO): NO